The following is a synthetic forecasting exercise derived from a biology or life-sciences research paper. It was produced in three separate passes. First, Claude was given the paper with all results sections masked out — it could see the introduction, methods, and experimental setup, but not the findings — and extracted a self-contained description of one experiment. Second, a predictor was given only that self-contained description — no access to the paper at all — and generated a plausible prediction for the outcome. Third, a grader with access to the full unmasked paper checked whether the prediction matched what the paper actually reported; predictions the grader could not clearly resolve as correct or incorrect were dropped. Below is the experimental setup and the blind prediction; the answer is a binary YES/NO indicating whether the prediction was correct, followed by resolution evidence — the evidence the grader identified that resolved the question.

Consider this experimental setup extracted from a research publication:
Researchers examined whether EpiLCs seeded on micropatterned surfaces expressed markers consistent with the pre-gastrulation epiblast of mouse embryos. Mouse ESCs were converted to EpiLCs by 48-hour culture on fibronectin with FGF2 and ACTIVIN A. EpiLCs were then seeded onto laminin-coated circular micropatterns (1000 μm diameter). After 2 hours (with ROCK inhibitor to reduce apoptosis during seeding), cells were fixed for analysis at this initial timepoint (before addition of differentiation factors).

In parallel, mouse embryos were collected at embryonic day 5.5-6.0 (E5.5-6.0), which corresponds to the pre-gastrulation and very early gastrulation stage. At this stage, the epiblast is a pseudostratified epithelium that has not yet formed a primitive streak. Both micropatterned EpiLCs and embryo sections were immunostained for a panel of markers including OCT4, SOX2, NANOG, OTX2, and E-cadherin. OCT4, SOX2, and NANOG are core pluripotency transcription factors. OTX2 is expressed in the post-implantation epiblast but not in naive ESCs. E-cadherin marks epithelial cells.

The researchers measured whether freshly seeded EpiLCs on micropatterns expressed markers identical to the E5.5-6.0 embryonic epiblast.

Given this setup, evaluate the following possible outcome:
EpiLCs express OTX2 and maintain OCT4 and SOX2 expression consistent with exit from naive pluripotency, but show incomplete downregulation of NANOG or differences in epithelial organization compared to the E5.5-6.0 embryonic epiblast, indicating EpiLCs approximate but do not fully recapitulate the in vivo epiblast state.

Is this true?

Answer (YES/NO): NO